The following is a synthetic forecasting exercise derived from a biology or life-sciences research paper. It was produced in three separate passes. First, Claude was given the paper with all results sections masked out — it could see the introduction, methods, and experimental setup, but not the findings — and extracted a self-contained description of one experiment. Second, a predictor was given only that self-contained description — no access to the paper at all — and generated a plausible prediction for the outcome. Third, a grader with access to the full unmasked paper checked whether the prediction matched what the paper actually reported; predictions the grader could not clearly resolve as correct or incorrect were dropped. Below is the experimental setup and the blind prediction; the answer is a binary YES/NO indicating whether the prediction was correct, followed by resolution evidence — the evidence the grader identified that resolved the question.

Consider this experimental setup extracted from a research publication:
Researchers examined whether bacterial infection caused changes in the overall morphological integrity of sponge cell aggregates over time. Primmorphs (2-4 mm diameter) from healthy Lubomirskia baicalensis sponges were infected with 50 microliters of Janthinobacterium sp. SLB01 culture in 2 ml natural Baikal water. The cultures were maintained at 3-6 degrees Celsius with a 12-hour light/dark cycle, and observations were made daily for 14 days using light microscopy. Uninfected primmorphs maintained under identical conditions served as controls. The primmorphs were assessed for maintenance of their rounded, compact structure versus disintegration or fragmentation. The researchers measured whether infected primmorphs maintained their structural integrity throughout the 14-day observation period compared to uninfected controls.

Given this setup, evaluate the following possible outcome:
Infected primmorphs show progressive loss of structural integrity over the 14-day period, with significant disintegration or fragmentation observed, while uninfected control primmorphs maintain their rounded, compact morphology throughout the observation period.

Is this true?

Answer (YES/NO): YES